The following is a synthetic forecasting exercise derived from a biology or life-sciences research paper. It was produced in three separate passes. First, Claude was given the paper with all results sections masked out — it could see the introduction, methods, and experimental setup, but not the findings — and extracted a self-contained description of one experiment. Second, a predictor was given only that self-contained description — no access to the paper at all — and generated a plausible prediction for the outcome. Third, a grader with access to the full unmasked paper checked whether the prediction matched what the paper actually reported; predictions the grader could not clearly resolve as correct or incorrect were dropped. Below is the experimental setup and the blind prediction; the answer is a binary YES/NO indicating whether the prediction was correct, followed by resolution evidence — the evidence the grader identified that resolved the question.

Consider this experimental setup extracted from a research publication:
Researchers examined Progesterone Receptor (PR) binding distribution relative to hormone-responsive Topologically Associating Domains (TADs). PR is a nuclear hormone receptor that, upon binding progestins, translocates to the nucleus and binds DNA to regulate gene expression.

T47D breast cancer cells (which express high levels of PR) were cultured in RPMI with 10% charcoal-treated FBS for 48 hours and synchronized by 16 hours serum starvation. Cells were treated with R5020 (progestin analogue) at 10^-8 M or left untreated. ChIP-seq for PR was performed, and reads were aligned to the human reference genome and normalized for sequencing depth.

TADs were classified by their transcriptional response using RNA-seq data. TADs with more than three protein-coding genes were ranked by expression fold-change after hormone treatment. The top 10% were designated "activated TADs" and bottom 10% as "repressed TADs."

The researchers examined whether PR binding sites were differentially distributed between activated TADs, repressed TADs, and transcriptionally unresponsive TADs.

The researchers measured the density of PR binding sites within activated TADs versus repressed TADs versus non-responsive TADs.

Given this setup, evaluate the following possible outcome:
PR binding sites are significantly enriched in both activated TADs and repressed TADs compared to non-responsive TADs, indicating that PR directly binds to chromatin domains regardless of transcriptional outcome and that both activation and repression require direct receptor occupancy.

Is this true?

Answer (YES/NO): YES